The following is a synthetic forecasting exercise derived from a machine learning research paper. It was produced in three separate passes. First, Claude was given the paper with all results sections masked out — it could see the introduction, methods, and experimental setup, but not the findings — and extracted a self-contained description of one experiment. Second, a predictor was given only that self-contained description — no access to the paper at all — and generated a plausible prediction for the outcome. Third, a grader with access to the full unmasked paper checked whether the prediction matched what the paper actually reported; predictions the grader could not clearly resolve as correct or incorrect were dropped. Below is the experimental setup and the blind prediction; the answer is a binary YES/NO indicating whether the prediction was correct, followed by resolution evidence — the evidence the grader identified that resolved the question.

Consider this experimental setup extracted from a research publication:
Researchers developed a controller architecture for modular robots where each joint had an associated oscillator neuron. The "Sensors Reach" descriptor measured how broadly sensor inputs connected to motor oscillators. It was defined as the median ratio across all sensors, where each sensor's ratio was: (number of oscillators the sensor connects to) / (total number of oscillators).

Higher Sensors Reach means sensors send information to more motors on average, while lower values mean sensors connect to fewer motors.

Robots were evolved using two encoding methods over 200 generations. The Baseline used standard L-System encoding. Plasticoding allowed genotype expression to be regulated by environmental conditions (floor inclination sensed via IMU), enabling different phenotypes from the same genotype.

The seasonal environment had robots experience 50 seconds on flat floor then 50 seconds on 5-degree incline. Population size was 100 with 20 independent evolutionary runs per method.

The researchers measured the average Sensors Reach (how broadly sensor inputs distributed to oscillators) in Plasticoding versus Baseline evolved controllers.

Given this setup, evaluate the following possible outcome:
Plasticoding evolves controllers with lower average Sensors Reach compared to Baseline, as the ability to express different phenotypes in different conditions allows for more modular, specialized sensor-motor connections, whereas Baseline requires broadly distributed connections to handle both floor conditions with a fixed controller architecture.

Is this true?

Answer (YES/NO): NO